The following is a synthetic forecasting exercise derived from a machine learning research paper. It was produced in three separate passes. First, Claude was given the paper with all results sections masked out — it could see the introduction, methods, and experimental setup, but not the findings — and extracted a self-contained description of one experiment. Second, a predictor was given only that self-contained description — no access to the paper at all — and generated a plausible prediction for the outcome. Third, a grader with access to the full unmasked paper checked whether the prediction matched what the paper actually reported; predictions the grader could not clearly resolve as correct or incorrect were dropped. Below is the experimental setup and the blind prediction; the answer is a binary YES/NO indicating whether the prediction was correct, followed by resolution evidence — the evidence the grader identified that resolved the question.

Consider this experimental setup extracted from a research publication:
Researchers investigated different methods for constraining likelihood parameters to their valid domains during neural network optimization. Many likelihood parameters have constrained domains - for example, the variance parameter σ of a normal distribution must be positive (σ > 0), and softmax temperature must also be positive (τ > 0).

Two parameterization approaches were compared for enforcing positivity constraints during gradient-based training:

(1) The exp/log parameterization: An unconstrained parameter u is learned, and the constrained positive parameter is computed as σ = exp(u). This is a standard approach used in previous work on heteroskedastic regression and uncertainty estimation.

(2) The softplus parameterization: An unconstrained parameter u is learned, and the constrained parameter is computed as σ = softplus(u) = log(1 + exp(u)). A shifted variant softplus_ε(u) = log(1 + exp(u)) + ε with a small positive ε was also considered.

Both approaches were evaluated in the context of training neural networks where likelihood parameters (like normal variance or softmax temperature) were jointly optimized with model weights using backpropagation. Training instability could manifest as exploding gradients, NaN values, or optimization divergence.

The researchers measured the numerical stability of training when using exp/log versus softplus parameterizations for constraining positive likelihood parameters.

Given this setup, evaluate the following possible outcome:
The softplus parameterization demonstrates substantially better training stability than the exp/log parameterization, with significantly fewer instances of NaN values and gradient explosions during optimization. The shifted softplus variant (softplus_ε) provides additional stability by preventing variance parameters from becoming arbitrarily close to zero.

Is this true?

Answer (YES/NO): YES